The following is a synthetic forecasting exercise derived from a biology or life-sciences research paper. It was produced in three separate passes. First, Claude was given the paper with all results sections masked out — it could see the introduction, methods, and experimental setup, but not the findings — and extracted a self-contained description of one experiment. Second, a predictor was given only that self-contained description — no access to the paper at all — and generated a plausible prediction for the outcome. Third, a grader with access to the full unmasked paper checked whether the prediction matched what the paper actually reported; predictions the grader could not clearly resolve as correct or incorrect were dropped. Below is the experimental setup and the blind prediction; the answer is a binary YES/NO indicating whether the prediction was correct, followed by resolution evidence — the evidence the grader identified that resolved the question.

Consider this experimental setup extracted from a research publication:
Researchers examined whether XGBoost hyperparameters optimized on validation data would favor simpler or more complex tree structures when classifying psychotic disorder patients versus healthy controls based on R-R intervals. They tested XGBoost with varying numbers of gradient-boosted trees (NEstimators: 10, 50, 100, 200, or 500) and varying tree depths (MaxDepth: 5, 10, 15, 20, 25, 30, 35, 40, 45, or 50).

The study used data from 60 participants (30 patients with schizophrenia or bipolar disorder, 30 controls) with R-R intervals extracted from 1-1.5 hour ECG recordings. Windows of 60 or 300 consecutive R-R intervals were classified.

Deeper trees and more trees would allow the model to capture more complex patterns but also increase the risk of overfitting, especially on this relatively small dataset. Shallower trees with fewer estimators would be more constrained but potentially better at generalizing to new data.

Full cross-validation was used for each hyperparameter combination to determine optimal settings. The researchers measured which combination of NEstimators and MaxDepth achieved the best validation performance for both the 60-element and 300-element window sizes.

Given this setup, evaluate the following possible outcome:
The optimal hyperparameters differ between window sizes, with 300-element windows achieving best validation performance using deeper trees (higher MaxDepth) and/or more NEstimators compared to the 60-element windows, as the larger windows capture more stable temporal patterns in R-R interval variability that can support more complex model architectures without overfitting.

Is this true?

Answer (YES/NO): NO